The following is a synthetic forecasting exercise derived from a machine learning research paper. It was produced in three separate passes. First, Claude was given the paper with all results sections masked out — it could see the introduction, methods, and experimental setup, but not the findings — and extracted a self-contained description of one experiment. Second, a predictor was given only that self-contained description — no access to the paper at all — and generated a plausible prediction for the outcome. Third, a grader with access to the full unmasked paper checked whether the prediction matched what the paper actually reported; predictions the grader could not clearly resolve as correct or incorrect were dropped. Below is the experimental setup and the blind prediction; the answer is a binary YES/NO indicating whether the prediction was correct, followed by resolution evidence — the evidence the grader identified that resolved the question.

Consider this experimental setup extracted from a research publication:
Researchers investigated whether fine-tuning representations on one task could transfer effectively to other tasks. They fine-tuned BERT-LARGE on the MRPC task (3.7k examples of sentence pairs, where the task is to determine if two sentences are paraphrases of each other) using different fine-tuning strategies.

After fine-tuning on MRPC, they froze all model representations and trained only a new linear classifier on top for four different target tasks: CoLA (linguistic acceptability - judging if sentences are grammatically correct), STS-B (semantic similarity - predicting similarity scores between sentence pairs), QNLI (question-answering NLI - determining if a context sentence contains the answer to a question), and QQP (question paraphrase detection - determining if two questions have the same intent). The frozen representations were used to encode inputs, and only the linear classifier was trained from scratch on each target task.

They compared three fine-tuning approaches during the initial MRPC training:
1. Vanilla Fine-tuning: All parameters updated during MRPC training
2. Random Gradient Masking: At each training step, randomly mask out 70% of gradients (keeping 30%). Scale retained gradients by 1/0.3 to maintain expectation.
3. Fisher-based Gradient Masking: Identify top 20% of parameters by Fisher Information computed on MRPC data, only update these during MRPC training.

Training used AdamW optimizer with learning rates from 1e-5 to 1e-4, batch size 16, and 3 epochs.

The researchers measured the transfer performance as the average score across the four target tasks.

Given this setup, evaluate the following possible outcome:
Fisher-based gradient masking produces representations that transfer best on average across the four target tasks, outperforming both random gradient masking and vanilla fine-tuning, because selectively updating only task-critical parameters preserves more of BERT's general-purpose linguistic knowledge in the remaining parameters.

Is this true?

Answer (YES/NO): YES